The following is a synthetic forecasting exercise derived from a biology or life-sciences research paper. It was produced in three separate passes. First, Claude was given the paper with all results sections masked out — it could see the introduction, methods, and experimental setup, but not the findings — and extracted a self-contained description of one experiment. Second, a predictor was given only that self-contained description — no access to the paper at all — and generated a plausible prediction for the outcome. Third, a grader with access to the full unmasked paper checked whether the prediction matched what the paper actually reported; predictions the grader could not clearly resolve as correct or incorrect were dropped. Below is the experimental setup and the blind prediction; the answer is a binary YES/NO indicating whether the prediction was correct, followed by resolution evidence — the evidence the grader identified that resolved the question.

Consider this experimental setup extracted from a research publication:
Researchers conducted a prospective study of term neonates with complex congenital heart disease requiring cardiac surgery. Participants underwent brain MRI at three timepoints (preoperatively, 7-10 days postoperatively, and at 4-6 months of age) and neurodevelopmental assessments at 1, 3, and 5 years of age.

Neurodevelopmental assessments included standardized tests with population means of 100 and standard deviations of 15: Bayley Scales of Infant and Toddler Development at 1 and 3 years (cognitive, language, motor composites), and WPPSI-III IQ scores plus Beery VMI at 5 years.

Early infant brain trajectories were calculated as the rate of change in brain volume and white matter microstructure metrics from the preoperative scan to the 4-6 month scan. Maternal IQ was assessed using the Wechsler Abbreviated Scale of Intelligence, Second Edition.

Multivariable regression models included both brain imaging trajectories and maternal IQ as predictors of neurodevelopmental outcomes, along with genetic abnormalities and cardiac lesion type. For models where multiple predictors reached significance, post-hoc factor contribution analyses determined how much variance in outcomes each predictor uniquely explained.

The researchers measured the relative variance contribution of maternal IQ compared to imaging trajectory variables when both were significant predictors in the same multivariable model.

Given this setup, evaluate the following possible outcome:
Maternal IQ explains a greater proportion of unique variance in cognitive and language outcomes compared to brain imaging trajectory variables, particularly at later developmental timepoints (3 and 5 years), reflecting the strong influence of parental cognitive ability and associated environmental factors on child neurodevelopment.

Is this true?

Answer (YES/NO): YES